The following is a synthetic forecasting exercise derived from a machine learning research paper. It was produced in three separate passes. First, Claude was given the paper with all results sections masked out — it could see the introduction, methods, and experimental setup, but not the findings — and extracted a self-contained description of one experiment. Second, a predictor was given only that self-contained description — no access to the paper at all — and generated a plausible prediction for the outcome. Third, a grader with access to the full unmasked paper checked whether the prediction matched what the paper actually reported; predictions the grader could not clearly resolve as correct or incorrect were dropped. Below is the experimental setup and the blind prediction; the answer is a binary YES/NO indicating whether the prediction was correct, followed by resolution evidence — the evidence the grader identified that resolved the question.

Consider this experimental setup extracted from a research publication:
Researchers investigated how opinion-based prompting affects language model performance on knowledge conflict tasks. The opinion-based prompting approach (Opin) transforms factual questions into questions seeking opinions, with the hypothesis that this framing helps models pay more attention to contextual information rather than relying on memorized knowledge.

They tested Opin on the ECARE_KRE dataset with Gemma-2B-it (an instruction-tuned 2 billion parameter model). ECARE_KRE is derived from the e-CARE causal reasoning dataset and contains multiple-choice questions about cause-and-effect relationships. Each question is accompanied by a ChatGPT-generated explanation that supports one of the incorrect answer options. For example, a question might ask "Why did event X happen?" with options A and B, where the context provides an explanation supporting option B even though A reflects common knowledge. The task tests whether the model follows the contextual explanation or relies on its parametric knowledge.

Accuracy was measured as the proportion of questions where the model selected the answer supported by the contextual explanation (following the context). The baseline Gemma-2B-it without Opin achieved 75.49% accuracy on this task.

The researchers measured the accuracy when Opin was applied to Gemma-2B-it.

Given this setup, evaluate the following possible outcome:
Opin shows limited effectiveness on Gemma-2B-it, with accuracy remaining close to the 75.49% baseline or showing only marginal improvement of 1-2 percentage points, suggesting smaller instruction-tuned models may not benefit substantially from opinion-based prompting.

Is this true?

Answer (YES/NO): NO